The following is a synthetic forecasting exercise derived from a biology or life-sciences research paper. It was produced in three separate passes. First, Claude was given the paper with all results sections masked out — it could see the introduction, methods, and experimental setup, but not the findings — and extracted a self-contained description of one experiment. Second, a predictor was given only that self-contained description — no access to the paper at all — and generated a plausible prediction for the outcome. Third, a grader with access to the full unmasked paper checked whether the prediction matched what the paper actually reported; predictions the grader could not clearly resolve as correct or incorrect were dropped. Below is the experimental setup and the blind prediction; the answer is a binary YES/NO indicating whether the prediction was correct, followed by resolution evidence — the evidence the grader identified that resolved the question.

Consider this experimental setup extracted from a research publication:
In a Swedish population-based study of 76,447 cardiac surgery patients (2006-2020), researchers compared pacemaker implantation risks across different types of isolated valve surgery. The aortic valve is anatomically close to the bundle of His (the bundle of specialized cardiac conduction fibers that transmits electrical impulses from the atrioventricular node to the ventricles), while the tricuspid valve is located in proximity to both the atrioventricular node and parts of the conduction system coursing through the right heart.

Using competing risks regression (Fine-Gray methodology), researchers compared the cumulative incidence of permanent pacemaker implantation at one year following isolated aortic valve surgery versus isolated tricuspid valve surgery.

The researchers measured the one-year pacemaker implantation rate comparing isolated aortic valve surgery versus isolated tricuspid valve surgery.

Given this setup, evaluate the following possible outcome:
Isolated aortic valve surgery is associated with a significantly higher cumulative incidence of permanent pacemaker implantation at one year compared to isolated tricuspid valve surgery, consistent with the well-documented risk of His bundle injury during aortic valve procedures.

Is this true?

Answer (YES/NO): NO